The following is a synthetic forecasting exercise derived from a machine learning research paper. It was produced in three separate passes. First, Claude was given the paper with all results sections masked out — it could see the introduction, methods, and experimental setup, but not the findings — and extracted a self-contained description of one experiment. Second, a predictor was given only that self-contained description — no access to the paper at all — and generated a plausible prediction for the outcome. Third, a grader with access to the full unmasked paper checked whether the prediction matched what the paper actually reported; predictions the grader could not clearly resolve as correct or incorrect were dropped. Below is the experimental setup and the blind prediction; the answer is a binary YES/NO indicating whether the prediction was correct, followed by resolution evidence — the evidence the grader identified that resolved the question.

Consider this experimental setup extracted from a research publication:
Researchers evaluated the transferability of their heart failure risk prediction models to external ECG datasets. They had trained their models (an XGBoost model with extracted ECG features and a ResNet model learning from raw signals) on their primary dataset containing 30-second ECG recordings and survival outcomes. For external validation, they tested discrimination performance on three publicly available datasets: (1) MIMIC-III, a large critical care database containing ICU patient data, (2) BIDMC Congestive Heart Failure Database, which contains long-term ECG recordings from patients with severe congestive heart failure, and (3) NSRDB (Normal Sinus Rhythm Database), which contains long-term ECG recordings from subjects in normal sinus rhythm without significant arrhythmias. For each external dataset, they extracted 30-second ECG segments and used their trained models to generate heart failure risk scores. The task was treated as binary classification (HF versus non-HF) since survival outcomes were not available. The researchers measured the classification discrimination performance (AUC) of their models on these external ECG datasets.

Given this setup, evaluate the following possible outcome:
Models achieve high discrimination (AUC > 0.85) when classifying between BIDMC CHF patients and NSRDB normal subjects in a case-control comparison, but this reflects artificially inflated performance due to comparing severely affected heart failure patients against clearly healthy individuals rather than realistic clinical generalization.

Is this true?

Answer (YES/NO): NO